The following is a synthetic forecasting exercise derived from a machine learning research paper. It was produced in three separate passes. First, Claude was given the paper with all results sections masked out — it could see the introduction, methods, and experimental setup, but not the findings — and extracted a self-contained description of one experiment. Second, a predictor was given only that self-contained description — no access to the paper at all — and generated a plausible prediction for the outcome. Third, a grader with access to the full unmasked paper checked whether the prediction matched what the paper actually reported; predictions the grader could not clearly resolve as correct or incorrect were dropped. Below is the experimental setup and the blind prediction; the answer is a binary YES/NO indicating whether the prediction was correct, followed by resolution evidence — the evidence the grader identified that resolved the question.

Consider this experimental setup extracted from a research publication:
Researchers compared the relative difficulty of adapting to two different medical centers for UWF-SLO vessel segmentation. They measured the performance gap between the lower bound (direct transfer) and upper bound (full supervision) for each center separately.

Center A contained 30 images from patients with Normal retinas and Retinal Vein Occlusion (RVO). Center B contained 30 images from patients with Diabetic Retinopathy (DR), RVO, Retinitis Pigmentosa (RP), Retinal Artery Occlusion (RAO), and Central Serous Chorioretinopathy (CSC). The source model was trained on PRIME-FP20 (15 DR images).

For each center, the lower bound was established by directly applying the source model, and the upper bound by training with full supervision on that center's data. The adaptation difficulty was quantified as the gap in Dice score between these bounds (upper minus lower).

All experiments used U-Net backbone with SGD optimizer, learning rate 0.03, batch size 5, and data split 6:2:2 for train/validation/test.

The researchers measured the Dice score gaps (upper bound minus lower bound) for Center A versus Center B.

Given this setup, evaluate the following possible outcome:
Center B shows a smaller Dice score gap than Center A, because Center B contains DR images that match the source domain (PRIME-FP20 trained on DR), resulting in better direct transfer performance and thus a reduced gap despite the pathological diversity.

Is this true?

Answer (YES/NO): NO